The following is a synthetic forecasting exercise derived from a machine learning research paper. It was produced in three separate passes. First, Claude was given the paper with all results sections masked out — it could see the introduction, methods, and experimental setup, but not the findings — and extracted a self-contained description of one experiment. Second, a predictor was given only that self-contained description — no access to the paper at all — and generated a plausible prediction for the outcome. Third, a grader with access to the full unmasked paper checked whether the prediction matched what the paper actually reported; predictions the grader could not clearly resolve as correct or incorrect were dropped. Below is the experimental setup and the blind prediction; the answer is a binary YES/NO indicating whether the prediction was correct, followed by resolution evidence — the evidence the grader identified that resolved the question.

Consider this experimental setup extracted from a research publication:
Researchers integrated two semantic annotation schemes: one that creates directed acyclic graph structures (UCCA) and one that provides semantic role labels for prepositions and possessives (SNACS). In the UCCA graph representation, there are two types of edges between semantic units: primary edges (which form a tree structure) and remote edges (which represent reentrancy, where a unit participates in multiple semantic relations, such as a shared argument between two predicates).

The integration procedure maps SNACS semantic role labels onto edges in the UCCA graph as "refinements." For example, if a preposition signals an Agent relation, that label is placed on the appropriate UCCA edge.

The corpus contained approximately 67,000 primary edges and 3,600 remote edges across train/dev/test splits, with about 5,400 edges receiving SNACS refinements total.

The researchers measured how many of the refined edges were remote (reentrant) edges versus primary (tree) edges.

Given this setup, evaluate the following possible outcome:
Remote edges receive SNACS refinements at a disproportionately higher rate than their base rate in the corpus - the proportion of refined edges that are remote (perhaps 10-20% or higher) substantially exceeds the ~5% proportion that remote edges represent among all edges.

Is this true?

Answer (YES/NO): NO